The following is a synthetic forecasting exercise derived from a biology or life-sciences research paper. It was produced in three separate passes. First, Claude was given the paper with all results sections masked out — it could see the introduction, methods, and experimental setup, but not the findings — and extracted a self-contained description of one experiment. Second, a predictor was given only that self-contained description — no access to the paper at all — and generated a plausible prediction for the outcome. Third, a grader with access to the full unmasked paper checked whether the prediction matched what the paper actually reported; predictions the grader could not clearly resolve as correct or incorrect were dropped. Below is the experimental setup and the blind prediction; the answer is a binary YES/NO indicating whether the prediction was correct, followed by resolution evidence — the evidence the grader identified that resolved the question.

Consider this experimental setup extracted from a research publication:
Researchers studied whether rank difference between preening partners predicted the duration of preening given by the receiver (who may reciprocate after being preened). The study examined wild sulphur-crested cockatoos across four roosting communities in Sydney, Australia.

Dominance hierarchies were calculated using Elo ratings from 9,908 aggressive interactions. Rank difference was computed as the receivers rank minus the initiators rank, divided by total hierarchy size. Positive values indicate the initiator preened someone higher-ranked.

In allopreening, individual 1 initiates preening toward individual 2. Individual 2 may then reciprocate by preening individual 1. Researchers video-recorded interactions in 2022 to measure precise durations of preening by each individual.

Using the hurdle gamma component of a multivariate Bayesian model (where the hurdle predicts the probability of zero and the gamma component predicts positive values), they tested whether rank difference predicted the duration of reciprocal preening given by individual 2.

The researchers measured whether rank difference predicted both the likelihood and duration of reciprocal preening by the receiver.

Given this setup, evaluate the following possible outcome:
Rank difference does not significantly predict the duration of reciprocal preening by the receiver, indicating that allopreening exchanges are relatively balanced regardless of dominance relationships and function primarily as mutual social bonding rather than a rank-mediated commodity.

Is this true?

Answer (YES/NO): YES